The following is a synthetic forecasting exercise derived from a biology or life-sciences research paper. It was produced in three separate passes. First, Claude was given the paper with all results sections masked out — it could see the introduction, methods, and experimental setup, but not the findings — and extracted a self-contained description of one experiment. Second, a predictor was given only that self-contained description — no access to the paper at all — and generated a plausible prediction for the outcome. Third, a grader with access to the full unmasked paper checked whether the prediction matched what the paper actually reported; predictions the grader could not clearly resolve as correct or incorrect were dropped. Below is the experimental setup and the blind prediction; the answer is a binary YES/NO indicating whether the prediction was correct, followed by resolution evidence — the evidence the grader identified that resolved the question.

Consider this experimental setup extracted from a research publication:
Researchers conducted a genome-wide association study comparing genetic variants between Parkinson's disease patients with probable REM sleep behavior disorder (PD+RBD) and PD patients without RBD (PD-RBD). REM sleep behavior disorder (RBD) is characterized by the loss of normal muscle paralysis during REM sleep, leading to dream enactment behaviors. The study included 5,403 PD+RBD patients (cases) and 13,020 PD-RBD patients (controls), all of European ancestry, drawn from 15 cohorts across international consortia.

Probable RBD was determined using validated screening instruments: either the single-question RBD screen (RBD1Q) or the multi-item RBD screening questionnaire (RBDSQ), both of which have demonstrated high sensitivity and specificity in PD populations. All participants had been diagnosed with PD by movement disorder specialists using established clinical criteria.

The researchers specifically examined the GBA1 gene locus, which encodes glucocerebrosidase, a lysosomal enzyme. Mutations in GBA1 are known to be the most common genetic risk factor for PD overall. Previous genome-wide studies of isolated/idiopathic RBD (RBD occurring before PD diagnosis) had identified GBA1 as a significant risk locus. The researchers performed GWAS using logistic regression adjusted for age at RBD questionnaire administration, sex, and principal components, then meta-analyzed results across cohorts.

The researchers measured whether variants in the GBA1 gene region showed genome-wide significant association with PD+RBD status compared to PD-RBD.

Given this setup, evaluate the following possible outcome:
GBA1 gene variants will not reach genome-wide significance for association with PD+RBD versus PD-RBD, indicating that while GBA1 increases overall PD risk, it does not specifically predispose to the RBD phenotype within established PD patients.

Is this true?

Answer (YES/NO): YES